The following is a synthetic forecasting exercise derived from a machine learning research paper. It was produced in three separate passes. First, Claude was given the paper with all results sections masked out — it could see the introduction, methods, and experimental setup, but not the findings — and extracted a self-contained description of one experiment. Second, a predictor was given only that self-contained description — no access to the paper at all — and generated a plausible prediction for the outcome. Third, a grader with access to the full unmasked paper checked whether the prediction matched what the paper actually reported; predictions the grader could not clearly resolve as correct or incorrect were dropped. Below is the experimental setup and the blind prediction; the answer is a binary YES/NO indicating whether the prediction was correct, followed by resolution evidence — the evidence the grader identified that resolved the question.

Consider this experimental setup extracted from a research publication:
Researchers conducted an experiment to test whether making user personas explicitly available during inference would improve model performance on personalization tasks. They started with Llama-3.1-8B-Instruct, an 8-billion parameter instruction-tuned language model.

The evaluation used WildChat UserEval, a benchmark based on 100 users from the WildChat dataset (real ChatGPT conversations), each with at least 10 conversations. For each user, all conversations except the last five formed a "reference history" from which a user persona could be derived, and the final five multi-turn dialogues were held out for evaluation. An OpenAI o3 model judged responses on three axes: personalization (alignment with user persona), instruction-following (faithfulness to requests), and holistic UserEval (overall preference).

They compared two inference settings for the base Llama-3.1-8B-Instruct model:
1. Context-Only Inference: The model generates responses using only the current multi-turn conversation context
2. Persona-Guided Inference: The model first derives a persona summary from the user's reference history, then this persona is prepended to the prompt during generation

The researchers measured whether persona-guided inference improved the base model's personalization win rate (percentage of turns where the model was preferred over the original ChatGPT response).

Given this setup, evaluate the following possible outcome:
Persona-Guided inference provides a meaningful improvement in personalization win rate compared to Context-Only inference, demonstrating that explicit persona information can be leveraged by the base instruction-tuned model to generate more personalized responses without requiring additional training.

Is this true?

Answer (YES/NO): NO